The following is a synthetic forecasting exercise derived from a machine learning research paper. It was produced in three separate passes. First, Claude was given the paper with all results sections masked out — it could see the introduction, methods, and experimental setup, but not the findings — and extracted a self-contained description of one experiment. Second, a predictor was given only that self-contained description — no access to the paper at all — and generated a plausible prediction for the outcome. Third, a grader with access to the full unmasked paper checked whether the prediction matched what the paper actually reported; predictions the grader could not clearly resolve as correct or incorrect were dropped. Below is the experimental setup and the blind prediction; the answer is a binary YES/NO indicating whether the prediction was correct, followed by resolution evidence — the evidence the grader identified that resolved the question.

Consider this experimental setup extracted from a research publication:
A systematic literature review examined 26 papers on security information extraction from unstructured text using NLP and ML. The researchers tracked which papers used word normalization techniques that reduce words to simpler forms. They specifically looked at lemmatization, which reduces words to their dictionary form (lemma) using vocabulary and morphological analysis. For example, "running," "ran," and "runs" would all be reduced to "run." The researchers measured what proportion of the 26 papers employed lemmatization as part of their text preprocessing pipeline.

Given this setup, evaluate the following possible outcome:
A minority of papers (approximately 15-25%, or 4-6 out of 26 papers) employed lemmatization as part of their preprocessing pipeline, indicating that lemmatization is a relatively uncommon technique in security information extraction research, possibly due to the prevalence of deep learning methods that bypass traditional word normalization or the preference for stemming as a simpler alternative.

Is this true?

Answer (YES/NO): NO